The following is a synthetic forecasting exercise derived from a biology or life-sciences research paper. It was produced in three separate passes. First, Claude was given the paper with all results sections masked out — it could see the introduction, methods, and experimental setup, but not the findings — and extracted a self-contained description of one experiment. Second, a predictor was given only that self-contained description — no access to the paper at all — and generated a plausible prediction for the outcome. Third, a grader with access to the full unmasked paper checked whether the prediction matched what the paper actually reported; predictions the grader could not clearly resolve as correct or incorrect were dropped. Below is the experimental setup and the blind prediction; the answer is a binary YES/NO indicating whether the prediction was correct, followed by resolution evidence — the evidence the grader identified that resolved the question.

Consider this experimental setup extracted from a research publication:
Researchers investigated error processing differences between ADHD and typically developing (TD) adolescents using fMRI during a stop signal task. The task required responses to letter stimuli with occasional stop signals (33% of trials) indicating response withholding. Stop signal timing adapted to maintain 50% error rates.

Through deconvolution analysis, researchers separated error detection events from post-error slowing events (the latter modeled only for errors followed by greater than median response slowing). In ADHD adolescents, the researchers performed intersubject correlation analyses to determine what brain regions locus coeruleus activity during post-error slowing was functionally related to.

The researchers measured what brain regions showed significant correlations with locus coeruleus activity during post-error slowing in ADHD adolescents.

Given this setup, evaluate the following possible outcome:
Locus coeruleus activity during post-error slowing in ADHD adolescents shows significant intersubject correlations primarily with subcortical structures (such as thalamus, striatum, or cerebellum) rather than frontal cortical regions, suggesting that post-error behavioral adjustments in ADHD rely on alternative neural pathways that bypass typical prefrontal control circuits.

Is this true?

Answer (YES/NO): NO